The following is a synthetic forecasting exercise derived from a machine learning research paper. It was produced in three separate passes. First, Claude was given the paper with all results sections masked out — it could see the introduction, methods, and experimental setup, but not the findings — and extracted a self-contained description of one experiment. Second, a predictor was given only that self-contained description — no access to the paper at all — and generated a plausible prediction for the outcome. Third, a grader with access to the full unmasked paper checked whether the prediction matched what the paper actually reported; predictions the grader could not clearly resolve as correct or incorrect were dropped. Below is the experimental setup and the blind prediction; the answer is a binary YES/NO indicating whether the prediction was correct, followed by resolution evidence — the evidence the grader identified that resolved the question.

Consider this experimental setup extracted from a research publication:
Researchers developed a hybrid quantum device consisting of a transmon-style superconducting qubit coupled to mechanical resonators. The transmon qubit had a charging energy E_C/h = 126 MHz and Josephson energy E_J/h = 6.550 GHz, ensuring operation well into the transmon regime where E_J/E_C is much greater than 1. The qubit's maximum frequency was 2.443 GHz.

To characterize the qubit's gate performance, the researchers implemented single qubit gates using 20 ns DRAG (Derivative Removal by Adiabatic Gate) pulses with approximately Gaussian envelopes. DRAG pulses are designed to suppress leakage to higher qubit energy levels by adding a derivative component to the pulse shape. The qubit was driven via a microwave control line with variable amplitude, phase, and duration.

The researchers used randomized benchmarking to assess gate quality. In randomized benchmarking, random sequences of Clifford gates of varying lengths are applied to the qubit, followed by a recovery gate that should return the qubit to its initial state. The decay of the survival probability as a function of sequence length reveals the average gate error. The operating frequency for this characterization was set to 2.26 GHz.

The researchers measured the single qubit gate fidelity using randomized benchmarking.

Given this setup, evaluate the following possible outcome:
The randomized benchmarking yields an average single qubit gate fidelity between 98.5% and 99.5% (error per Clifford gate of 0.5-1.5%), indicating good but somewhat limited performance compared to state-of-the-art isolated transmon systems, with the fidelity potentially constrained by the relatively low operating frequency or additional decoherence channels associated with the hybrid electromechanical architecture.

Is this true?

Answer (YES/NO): NO